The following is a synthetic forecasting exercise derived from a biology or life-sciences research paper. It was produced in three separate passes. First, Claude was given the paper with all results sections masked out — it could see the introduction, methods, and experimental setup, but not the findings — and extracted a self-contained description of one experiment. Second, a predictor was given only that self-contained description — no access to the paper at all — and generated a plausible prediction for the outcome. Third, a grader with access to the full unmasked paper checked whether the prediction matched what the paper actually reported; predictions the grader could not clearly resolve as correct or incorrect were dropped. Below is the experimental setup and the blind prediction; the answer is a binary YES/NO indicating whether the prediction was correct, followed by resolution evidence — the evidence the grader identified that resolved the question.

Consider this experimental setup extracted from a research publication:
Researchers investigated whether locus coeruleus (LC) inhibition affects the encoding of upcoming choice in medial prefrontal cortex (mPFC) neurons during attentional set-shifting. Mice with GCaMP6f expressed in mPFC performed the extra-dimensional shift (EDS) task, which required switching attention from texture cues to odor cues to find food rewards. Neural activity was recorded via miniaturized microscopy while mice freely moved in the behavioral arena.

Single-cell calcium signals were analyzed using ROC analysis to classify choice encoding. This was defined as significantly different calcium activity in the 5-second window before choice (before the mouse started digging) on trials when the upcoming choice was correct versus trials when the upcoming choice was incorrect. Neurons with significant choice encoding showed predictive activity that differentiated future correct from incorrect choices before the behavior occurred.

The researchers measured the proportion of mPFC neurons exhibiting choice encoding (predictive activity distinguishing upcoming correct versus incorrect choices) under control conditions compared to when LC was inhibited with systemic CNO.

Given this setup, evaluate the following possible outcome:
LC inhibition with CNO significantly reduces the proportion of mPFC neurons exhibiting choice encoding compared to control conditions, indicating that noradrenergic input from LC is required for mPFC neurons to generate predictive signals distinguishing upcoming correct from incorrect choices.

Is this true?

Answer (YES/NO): NO